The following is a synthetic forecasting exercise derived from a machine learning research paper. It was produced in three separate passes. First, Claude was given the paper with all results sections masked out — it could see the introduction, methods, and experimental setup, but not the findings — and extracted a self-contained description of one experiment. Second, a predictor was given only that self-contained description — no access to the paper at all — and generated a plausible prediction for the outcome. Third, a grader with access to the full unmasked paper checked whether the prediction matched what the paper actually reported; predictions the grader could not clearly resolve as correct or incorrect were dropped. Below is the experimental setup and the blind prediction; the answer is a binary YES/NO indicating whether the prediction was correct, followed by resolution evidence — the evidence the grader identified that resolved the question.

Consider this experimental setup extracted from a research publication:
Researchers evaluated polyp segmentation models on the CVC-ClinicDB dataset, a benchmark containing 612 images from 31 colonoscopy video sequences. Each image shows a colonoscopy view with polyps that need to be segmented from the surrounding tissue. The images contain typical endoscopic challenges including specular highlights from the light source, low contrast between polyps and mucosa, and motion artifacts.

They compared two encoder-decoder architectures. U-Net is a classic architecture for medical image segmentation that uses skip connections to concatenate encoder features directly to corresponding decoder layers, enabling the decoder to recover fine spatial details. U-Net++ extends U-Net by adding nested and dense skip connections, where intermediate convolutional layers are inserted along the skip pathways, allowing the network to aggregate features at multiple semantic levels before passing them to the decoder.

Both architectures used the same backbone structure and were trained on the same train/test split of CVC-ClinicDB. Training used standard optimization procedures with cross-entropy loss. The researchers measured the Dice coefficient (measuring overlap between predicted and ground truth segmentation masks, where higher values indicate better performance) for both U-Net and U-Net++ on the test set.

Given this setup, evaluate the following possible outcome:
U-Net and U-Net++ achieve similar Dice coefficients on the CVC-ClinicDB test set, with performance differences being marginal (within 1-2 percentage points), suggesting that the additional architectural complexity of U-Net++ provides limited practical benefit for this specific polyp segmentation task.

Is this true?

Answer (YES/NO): NO